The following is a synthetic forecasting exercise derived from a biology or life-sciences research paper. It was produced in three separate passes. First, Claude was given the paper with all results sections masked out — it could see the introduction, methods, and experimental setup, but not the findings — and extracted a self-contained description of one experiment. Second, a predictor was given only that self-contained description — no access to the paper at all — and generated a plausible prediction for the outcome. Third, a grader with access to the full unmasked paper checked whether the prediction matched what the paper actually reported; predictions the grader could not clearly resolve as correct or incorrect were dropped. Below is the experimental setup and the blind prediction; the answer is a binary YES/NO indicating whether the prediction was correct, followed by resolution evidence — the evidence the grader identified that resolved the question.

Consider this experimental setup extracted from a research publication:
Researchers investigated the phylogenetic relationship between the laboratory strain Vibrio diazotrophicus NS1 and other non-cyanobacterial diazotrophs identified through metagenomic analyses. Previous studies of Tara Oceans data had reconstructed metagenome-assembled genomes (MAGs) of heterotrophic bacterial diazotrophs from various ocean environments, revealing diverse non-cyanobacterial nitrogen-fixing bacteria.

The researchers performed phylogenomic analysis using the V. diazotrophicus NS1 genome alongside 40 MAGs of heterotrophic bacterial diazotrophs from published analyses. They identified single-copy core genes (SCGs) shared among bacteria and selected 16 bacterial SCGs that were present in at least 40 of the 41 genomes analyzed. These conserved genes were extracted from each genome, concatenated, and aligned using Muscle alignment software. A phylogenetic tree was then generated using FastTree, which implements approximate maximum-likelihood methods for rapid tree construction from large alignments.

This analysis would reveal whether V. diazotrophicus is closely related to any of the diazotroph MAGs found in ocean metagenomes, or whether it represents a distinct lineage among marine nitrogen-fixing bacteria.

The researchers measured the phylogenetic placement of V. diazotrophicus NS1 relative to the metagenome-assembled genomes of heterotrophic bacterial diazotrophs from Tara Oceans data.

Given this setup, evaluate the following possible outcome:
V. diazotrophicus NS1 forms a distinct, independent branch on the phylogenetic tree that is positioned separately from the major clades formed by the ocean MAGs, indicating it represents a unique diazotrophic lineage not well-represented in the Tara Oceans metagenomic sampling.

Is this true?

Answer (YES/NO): NO